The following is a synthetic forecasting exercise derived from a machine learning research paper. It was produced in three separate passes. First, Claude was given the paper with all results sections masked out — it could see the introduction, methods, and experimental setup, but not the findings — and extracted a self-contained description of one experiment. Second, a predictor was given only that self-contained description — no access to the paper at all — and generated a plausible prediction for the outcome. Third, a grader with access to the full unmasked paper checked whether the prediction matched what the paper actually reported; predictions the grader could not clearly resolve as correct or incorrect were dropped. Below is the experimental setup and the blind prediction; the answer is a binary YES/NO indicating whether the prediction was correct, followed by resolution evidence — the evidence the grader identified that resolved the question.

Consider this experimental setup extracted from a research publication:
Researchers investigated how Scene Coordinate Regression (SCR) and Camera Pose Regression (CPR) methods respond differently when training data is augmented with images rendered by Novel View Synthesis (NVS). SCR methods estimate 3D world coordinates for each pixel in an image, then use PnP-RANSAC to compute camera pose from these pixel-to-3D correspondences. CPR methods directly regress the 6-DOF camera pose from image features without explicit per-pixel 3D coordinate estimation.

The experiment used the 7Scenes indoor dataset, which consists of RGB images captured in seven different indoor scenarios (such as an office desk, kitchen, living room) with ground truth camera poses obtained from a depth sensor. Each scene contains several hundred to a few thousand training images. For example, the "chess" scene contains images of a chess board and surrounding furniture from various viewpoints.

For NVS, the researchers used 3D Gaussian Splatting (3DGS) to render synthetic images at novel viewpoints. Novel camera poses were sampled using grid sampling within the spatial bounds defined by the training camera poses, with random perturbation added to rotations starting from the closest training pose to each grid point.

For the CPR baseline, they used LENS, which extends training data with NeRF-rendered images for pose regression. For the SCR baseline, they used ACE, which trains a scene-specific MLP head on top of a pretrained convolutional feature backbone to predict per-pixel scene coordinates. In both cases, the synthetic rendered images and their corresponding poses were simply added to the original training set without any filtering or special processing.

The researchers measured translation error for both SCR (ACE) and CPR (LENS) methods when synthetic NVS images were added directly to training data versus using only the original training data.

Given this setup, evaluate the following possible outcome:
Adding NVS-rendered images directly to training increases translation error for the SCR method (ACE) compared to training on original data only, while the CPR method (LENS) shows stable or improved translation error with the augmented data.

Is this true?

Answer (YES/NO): YES